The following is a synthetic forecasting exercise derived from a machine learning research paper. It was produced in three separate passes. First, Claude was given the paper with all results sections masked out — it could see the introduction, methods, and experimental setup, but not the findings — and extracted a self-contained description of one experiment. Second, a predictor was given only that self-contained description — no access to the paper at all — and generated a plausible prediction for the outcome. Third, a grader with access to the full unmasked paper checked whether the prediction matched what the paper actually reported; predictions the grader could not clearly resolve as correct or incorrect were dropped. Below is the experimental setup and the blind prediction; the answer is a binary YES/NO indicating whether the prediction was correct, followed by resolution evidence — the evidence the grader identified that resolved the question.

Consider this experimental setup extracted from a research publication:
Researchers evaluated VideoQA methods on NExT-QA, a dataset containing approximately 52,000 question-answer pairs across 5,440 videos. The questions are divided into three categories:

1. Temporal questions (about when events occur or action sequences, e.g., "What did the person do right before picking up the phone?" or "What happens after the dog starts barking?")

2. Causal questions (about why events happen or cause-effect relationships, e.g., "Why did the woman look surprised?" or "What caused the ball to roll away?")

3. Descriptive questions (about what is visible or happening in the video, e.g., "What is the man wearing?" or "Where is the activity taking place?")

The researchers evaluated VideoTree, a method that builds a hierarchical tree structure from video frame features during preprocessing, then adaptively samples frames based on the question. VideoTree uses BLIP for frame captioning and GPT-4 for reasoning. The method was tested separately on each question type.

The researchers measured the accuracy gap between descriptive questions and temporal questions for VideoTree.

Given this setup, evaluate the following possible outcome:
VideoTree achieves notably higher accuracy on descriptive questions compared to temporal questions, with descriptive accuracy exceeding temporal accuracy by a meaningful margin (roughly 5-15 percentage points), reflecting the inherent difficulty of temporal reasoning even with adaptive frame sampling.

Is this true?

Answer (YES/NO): YES